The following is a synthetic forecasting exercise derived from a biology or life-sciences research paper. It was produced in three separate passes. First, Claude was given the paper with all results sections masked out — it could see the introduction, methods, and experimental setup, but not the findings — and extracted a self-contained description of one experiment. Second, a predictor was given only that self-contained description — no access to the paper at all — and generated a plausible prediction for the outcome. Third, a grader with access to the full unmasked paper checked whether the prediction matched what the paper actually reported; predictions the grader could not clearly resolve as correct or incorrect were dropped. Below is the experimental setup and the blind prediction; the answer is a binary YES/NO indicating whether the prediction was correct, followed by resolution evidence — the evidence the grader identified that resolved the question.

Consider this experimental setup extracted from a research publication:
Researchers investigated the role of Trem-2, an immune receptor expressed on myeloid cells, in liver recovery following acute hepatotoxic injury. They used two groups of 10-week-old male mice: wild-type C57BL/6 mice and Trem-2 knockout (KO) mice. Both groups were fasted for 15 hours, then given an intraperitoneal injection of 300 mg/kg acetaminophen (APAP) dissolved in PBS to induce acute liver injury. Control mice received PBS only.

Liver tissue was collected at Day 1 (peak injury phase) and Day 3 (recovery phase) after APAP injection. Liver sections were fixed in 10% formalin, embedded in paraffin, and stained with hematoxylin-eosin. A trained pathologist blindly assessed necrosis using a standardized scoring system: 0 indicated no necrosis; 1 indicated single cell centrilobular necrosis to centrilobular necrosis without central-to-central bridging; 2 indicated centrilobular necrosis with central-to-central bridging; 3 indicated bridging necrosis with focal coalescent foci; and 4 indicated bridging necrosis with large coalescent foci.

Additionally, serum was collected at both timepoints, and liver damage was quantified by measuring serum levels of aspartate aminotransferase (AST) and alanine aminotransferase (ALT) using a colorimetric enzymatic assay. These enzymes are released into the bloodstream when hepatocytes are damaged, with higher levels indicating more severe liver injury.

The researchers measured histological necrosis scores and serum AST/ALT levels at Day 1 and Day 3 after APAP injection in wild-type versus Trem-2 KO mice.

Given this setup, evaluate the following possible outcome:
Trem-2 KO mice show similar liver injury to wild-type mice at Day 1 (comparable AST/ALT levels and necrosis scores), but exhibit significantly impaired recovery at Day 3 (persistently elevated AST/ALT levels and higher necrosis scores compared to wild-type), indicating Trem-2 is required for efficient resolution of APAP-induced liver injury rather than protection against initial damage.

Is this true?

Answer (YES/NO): NO